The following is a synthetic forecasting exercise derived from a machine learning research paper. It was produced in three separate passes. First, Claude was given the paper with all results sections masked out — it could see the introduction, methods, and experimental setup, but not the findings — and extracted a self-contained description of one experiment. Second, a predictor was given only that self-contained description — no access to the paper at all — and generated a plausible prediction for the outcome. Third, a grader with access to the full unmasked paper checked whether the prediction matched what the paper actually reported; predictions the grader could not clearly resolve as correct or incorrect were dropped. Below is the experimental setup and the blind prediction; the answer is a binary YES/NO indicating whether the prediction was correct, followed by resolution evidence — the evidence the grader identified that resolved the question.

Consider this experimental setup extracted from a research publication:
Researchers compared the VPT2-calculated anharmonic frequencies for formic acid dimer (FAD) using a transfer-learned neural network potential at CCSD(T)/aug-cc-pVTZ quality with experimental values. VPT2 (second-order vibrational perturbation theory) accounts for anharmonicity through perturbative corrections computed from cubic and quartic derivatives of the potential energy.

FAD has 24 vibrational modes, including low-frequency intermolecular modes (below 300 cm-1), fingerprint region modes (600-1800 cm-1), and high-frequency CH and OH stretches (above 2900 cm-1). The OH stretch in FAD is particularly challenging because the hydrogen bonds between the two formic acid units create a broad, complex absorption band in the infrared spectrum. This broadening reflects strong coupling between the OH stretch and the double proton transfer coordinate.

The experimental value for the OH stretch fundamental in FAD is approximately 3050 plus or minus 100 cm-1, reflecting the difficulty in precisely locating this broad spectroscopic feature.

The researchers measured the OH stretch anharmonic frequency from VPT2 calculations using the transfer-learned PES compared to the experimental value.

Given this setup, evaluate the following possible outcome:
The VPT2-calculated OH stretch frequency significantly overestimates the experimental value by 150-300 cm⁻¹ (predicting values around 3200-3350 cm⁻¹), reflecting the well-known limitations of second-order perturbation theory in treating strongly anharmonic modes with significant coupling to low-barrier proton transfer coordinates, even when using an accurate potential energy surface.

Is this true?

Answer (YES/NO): NO